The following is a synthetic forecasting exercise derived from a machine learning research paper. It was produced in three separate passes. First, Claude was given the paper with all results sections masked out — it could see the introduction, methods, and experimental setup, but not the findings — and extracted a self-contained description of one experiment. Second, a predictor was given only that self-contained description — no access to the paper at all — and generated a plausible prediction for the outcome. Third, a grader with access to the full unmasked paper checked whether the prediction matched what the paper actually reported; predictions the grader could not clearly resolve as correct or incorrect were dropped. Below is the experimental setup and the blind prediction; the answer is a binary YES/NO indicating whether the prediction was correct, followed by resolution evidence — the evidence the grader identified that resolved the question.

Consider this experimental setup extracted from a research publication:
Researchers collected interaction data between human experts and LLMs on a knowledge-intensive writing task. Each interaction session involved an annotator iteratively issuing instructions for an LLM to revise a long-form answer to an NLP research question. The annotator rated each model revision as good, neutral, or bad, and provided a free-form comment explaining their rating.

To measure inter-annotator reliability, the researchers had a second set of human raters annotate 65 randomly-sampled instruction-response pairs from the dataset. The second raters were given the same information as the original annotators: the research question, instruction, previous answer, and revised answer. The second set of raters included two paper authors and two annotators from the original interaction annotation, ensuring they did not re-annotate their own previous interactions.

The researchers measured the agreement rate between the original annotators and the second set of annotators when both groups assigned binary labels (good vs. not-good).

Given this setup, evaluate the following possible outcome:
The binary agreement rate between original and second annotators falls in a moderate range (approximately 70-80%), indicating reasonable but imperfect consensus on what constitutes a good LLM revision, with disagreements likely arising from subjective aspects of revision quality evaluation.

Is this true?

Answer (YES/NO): YES